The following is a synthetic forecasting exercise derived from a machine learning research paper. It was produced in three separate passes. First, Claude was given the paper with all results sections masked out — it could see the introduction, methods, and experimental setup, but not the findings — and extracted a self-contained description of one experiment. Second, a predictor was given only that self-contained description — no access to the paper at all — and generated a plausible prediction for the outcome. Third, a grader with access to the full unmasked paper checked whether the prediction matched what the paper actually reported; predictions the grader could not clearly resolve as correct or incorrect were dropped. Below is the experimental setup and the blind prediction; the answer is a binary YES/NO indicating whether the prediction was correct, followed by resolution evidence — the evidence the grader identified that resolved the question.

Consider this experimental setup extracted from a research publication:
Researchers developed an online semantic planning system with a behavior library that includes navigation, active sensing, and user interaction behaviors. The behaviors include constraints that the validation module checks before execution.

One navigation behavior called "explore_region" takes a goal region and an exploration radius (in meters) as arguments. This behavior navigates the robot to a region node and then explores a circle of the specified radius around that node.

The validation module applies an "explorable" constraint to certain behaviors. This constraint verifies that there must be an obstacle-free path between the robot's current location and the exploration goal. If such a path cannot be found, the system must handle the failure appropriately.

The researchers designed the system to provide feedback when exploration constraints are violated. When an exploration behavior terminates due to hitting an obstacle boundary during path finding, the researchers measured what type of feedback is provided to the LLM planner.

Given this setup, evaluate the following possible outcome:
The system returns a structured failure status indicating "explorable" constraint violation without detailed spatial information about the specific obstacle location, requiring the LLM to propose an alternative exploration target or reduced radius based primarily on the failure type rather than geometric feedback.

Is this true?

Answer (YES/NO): NO